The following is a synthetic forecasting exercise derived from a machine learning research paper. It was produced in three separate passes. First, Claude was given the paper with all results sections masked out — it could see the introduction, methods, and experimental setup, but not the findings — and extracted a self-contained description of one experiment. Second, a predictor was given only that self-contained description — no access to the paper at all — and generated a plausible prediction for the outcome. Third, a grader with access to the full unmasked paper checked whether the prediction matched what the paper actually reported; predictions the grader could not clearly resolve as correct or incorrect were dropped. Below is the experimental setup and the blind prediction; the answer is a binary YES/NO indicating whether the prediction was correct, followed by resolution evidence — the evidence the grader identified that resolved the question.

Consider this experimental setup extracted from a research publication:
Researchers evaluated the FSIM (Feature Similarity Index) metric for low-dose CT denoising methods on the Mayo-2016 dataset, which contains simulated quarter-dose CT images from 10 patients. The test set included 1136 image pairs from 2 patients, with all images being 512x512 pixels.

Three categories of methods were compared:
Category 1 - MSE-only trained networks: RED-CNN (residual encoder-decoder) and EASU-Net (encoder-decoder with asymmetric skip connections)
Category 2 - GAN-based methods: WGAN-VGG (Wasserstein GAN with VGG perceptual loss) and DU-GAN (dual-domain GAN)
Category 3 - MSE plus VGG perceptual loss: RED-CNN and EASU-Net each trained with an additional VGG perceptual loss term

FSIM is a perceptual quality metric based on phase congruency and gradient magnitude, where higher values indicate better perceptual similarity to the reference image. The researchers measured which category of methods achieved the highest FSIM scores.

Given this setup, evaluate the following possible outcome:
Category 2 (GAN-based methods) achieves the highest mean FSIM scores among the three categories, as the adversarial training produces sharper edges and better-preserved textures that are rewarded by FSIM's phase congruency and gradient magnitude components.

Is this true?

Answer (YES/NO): YES